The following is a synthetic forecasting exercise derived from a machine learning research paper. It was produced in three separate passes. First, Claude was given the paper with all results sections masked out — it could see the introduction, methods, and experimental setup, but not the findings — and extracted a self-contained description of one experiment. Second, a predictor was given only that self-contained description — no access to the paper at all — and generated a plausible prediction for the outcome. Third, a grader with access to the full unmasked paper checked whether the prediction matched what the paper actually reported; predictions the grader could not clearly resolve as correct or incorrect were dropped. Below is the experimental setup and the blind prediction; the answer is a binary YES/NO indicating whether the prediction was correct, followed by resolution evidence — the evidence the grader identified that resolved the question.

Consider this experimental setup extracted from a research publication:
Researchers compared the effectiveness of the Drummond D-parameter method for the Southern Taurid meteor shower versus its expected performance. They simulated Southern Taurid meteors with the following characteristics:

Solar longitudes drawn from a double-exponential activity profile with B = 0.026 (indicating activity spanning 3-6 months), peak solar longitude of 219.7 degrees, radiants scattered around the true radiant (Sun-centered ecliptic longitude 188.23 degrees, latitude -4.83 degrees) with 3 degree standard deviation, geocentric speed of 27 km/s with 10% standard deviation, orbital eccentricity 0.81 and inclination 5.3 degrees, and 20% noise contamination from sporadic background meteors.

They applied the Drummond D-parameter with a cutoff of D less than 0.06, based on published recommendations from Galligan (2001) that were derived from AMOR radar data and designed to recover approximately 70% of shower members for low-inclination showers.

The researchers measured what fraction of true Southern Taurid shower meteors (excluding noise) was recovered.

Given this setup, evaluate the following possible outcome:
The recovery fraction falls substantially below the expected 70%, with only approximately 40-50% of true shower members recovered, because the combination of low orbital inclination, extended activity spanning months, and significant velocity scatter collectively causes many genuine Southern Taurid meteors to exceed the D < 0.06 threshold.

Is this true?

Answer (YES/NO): NO